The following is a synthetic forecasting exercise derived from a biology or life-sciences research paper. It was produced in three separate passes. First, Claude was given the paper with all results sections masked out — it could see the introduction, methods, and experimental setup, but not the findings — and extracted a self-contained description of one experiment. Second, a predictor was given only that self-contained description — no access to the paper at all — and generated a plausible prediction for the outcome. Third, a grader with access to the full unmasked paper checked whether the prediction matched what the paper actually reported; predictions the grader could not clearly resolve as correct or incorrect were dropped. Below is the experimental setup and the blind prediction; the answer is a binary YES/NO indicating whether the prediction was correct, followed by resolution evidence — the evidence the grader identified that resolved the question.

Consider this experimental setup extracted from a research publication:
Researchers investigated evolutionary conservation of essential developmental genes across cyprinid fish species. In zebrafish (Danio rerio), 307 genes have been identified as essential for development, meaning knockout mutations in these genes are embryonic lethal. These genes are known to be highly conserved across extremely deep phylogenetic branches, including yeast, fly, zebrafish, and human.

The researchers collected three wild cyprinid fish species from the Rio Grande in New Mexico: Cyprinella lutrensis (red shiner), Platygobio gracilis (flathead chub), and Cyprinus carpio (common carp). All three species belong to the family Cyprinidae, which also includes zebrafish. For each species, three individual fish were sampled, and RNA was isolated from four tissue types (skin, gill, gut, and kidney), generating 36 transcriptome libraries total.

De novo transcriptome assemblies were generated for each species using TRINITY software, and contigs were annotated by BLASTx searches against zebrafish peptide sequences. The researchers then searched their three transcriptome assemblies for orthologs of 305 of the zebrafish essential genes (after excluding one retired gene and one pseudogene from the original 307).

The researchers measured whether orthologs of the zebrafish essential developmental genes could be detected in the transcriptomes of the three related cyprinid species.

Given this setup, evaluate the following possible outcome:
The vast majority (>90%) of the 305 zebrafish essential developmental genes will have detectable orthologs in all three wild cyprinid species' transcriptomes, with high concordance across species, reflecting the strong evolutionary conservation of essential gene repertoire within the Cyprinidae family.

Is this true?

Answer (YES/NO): YES